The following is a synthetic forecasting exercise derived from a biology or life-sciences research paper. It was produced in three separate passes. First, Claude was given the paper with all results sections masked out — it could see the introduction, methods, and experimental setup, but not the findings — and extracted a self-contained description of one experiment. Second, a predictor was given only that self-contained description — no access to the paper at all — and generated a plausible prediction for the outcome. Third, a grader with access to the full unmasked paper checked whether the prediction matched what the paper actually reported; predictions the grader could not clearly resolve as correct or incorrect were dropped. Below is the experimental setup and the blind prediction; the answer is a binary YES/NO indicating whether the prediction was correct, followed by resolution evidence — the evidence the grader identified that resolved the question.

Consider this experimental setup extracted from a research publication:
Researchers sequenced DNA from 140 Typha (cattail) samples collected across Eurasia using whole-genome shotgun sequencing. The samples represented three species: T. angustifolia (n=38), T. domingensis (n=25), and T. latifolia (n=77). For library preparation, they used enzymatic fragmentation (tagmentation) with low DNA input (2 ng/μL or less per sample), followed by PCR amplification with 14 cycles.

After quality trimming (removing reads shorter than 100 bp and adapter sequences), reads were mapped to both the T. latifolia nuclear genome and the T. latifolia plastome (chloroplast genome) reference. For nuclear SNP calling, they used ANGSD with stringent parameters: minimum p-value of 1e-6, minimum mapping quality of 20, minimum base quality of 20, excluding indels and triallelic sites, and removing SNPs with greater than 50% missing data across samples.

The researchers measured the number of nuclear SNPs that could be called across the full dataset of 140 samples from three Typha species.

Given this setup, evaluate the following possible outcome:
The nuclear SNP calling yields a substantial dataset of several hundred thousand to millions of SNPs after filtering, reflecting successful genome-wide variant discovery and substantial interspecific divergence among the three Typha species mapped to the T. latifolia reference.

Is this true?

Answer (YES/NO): YES